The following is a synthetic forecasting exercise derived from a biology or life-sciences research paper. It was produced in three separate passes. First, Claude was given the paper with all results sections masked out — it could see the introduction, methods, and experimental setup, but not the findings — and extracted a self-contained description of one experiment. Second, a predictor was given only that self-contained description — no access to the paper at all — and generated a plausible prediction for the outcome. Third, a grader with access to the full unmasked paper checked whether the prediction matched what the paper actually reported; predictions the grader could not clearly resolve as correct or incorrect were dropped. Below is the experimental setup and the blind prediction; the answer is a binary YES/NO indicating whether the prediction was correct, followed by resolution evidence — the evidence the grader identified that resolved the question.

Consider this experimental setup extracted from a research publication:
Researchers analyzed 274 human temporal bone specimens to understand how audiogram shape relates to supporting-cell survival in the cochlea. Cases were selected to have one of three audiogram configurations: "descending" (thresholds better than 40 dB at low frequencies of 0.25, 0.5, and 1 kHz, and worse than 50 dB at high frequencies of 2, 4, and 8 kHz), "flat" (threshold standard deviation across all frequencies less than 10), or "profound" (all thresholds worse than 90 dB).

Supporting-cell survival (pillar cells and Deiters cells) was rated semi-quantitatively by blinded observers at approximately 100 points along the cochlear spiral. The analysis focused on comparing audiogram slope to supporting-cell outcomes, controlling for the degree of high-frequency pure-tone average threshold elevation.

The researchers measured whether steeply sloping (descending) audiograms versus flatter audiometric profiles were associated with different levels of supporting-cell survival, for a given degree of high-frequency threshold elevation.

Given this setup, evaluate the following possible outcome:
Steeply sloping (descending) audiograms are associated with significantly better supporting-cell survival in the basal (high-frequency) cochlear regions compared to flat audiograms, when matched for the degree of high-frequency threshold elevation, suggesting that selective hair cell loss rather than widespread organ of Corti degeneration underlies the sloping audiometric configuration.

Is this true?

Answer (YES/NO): NO